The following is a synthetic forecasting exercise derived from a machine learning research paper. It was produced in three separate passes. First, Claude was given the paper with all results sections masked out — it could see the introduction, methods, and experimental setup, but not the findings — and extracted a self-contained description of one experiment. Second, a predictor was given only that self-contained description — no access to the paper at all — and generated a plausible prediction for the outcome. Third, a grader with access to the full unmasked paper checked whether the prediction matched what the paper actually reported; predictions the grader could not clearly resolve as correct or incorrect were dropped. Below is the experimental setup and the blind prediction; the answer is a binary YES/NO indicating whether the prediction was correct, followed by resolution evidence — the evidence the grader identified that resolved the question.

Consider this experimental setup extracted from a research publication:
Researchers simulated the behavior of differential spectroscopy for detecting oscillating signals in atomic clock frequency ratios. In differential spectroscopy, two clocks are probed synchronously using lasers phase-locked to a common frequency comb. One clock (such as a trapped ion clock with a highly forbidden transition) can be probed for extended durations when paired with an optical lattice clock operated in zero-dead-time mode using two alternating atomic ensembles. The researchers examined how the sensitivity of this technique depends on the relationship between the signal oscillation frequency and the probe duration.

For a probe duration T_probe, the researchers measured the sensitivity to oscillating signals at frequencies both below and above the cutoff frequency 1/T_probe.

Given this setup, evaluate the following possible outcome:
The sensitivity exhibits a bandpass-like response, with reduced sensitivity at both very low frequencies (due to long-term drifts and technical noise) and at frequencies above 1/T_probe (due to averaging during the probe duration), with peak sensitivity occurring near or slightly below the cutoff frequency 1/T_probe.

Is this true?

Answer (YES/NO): NO